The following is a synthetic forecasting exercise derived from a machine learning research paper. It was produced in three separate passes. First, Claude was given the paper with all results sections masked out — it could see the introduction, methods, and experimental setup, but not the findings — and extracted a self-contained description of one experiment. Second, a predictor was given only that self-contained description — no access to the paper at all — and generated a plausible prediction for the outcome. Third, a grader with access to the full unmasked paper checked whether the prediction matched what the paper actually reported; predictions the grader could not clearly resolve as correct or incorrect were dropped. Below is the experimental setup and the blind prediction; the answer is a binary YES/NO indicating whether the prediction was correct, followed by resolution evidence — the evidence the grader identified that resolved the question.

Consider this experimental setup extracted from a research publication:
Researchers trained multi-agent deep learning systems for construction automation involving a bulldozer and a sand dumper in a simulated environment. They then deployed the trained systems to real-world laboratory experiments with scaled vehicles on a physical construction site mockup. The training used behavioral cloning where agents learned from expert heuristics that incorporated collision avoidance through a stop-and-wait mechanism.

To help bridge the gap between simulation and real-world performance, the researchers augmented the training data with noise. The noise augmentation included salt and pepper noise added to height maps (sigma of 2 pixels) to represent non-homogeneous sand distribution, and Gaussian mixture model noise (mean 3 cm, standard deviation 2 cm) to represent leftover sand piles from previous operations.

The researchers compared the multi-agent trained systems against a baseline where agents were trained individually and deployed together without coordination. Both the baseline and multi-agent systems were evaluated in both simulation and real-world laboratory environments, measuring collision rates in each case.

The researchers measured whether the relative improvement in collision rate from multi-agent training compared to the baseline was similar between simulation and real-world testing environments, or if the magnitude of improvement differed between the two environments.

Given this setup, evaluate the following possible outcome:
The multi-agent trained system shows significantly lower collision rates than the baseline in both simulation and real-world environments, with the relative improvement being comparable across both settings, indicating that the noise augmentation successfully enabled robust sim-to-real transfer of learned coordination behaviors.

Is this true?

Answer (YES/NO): NO